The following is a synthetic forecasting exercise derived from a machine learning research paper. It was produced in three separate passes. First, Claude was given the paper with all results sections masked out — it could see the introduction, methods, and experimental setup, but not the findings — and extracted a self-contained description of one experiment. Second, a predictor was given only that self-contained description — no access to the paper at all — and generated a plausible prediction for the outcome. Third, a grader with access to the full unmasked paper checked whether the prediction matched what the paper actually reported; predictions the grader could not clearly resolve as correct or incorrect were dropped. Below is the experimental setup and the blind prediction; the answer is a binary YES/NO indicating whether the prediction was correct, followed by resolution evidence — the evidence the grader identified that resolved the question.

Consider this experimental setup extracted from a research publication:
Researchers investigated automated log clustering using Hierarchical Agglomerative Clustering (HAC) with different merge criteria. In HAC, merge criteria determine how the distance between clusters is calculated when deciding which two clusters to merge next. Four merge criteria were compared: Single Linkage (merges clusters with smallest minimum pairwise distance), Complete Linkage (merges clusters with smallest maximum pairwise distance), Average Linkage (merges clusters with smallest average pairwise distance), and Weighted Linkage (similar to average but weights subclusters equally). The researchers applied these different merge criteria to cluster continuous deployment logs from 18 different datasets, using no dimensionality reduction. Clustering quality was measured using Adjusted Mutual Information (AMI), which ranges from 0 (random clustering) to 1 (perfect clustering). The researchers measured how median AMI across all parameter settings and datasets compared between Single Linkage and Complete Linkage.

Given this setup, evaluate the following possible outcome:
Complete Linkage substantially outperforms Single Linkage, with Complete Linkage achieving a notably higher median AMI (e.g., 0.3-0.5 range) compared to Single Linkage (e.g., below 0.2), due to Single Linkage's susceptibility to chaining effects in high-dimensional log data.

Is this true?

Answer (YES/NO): YES